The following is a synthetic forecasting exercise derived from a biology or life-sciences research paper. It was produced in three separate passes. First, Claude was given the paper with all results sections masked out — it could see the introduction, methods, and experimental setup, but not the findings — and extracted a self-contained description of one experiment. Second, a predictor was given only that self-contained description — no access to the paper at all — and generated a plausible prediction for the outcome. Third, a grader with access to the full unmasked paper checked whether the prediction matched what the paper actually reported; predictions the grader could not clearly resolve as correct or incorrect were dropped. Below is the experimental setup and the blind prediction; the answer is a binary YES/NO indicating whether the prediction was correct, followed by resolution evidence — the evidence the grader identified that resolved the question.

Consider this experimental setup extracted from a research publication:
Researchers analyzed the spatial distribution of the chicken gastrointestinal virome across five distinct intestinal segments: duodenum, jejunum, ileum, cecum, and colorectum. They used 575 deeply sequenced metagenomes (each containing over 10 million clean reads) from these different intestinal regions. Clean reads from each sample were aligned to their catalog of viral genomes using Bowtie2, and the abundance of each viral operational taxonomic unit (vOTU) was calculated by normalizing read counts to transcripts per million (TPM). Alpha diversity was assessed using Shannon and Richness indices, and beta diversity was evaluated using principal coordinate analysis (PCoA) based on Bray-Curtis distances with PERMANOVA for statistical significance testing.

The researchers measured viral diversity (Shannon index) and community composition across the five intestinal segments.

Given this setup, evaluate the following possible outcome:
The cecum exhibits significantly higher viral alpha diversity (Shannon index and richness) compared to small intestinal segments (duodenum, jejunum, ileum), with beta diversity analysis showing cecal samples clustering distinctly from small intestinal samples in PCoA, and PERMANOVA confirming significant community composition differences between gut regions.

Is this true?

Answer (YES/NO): YES